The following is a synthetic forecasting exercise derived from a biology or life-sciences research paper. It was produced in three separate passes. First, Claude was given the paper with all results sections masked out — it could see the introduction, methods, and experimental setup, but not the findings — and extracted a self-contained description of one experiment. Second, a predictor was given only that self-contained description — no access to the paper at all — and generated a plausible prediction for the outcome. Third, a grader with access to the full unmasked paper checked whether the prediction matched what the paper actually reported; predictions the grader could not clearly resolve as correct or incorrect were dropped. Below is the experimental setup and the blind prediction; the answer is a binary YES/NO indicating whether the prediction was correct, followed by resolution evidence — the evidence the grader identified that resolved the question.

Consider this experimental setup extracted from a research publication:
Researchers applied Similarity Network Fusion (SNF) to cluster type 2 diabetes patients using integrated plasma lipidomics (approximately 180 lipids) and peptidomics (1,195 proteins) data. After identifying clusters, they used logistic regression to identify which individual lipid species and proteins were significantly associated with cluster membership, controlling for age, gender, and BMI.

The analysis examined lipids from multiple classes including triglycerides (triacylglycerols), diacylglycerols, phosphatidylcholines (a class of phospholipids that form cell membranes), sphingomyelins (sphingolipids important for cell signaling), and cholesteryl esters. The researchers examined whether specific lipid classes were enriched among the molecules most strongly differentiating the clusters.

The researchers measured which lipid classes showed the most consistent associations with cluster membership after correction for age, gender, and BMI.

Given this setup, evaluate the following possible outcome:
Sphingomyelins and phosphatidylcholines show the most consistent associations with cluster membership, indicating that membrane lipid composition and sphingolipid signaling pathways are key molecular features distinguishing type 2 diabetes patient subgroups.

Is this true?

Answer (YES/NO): NO